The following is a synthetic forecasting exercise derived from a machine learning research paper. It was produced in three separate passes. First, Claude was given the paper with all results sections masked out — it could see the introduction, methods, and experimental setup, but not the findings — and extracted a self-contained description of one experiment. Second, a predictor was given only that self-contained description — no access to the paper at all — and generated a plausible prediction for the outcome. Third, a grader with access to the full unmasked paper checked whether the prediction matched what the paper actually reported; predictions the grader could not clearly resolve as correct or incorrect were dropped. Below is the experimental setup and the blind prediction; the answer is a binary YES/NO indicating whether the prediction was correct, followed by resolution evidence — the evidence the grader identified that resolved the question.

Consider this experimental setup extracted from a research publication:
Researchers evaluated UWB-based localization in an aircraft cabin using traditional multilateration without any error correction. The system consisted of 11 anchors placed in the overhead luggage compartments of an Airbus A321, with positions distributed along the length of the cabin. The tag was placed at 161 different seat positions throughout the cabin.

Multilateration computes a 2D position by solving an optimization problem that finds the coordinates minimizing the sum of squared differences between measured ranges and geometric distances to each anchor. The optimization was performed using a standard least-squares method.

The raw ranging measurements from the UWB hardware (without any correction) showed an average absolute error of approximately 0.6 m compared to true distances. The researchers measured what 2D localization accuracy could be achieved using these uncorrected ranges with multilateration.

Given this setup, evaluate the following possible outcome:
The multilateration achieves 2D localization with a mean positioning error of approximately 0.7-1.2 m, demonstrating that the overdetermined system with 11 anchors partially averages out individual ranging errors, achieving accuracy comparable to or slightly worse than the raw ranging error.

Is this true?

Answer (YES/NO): NO